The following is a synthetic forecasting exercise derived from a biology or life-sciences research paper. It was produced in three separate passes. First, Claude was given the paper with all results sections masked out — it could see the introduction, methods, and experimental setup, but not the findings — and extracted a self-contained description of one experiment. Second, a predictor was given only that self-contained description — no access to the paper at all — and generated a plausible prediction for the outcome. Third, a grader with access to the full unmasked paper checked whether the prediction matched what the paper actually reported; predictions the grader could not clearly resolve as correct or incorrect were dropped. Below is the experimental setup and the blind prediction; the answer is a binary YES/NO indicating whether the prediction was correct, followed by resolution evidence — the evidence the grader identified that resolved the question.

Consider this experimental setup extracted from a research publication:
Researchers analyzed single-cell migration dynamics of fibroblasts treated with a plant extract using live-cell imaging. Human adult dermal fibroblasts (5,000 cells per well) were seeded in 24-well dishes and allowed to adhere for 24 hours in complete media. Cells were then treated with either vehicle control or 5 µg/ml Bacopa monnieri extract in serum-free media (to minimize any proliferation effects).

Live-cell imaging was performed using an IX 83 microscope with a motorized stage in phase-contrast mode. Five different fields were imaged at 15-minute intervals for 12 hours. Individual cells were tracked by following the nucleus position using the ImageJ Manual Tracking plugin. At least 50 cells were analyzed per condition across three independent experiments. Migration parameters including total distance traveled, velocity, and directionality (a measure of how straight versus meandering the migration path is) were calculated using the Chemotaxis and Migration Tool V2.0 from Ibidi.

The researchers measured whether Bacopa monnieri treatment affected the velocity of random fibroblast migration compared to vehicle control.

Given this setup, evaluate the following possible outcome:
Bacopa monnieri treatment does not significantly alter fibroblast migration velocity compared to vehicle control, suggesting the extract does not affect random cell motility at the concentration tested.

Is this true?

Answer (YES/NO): NO